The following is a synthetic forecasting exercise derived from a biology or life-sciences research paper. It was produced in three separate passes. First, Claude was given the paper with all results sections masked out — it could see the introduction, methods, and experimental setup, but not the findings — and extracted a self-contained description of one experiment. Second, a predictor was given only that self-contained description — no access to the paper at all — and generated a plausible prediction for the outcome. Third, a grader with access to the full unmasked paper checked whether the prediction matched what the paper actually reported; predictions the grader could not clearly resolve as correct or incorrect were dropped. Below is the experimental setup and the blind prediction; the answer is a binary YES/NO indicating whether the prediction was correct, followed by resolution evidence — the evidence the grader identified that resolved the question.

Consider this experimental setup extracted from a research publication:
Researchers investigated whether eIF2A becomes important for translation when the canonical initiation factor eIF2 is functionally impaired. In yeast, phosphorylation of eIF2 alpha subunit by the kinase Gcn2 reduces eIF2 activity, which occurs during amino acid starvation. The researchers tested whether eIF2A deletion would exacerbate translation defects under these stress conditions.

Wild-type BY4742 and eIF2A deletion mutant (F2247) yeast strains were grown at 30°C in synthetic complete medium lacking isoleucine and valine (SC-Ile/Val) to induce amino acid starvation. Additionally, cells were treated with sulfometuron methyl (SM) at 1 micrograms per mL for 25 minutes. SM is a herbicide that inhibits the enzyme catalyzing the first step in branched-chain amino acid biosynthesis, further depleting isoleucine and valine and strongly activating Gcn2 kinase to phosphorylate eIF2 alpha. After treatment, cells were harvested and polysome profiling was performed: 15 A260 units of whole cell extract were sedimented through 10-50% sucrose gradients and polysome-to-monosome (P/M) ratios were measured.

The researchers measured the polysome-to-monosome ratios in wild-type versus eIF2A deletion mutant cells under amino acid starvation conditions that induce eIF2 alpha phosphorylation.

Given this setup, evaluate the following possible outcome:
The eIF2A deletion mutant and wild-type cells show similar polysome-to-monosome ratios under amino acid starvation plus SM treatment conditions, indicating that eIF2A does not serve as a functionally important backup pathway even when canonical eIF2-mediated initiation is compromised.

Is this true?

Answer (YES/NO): YES